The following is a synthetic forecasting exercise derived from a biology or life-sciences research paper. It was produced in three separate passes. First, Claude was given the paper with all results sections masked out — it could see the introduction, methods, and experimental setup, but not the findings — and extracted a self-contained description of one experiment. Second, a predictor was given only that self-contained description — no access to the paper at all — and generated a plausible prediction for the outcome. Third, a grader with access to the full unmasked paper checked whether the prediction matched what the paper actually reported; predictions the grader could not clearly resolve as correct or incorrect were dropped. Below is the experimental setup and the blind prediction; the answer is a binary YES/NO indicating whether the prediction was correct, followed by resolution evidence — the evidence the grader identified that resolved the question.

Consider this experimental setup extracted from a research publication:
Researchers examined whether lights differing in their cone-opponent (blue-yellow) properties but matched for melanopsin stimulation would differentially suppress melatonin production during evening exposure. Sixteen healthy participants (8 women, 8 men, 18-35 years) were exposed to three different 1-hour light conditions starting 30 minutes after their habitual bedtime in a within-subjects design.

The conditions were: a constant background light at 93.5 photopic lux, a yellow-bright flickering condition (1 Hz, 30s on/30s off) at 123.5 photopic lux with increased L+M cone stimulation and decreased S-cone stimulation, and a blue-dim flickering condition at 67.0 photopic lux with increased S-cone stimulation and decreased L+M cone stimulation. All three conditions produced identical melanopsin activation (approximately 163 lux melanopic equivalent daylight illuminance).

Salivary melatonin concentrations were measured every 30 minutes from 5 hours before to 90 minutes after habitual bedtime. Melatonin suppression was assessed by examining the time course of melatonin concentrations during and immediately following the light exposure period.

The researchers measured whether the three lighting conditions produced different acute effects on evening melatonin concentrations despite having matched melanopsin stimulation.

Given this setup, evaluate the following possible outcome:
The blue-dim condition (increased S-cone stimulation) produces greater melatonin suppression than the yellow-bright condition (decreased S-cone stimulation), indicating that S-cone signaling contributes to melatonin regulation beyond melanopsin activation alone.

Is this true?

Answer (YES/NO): NO